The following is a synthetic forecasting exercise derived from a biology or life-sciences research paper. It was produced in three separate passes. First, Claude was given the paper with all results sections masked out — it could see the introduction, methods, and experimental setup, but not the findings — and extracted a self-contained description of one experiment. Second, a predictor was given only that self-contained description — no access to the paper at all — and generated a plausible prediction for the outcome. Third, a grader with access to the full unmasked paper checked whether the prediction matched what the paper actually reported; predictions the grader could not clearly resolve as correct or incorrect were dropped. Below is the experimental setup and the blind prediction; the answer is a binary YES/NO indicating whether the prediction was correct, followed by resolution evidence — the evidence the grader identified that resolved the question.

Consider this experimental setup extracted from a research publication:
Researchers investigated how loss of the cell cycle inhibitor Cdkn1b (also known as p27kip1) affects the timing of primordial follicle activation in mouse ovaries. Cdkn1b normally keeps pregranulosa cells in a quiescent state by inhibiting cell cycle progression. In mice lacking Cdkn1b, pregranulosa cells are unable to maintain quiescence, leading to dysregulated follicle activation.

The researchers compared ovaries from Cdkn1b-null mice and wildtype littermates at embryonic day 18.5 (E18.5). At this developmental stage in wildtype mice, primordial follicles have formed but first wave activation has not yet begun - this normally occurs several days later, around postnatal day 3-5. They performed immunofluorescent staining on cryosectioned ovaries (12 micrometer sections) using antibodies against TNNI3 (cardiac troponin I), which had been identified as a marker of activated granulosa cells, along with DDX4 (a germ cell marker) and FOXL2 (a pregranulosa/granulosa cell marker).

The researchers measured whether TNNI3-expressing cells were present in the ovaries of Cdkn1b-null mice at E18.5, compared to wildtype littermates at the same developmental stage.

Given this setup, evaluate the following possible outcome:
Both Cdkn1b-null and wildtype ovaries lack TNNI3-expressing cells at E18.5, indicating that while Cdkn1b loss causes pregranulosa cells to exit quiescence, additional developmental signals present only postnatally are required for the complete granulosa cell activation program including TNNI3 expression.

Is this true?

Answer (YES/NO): NO